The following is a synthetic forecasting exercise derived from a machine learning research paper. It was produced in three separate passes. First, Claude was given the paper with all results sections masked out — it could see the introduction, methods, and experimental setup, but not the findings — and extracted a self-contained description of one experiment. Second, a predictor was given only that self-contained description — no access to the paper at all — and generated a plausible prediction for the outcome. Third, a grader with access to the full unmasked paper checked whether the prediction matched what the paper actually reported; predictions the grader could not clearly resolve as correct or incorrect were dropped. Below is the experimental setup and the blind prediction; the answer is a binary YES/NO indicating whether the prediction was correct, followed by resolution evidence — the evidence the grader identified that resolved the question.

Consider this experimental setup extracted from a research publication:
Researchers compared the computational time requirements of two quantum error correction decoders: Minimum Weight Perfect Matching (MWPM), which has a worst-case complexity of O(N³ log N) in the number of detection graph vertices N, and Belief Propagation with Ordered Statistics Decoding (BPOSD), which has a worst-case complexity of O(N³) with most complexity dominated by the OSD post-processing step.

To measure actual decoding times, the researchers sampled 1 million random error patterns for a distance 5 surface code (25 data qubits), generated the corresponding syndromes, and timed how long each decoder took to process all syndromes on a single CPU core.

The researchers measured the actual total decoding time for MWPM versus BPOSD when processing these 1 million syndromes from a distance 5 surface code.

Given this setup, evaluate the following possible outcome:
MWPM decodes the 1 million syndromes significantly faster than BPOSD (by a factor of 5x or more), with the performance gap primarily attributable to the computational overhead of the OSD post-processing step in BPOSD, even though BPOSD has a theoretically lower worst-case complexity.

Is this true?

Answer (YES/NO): NO